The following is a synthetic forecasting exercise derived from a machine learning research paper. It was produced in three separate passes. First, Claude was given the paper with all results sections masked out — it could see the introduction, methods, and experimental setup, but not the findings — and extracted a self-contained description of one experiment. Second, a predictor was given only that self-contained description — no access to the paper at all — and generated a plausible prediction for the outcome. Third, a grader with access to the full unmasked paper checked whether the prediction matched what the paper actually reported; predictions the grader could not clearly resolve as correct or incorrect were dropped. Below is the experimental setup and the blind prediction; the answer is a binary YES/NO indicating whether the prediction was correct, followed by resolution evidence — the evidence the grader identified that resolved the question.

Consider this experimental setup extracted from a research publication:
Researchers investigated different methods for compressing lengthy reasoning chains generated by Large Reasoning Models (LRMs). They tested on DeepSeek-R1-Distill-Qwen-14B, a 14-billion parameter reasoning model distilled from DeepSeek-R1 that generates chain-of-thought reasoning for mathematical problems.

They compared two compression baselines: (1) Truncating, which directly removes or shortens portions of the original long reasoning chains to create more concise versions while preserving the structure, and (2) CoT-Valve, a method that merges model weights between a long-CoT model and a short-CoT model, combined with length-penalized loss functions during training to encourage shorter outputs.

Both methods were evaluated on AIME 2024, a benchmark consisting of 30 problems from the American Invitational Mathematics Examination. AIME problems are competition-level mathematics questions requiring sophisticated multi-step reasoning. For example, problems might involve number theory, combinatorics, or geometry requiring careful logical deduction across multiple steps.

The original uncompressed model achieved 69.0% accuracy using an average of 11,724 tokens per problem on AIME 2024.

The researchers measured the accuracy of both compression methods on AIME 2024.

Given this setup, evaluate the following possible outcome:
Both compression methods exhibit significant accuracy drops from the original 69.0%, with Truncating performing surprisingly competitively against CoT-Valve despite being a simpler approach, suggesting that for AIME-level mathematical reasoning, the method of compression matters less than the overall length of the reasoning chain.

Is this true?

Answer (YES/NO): NO